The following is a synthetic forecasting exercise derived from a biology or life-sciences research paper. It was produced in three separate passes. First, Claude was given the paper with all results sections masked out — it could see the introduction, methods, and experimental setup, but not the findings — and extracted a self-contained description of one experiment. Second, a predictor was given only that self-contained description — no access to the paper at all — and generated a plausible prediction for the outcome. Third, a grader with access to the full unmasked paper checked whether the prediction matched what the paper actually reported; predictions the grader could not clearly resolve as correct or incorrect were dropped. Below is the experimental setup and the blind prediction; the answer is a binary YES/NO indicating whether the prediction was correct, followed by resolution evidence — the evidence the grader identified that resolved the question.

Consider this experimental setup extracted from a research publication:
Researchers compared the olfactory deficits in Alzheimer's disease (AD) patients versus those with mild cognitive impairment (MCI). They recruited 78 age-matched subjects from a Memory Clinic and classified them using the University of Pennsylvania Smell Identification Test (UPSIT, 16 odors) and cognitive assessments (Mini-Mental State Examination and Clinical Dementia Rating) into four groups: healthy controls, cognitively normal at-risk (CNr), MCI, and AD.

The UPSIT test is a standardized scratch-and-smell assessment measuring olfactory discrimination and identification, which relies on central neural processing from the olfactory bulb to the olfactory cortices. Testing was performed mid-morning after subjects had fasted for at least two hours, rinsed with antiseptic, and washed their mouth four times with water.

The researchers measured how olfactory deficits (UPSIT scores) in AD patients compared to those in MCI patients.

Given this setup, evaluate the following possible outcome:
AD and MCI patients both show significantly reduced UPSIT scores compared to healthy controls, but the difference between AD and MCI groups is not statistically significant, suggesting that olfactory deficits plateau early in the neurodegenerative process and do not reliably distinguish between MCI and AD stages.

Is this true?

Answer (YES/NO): NO